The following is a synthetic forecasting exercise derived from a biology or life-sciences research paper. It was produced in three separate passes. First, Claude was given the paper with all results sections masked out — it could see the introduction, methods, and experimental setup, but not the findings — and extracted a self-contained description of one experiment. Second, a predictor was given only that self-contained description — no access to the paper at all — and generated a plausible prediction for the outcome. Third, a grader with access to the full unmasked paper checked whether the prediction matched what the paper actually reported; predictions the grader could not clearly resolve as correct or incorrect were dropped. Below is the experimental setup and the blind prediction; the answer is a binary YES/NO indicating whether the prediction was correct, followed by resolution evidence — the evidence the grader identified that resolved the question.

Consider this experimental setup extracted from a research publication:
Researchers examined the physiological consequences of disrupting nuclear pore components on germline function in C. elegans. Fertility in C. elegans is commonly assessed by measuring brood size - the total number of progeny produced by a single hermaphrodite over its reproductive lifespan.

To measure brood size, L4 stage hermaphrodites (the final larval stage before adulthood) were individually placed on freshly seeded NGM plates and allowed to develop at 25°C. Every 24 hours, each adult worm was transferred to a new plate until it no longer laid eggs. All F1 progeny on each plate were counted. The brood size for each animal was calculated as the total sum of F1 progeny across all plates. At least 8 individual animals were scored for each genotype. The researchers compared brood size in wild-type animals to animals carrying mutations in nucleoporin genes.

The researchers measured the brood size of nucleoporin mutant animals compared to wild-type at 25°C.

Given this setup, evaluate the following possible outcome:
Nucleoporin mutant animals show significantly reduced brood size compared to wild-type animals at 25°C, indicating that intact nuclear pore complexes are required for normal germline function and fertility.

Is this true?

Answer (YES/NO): NO